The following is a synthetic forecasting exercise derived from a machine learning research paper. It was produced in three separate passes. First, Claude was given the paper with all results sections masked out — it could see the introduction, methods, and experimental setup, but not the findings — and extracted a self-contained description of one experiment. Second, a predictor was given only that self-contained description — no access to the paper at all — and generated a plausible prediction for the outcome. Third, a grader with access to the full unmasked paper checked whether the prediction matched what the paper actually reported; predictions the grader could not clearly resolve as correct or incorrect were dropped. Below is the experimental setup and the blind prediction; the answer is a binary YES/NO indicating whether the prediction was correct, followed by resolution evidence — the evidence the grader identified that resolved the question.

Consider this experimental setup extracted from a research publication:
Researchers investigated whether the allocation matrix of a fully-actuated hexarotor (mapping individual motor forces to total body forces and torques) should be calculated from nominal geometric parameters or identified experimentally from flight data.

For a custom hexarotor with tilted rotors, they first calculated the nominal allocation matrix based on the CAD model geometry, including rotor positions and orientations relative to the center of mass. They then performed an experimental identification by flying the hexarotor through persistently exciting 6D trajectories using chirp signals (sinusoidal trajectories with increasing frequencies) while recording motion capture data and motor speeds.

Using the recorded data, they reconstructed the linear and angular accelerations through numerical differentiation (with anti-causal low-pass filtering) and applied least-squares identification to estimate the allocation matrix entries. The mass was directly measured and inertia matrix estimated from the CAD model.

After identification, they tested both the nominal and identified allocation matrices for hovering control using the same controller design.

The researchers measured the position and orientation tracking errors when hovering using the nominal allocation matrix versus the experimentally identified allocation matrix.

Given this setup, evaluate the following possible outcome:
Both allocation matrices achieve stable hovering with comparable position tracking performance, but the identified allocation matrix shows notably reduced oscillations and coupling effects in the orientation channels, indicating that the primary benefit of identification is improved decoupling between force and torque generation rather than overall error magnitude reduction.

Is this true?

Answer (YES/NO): NO